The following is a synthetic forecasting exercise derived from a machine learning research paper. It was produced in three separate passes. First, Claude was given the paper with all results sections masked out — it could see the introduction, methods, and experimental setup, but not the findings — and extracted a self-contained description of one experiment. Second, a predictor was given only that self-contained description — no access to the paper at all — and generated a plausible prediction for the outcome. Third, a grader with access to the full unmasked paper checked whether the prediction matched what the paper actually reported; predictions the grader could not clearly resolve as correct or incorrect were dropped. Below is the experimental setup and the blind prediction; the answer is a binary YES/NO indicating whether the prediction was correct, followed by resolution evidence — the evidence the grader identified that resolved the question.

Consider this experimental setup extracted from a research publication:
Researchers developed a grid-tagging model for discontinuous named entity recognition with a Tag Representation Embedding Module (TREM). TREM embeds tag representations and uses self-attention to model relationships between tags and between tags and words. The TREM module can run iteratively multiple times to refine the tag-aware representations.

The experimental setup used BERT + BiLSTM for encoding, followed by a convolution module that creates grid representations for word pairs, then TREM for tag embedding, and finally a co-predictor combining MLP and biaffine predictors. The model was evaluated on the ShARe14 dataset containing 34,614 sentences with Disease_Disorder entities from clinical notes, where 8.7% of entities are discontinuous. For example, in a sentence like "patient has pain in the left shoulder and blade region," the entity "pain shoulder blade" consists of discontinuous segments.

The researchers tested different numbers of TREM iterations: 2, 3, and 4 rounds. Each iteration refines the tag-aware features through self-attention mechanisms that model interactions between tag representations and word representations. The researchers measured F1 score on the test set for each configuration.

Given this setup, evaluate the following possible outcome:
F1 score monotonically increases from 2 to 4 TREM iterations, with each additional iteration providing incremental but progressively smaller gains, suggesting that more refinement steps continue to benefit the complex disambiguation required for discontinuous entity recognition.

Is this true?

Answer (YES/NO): NO